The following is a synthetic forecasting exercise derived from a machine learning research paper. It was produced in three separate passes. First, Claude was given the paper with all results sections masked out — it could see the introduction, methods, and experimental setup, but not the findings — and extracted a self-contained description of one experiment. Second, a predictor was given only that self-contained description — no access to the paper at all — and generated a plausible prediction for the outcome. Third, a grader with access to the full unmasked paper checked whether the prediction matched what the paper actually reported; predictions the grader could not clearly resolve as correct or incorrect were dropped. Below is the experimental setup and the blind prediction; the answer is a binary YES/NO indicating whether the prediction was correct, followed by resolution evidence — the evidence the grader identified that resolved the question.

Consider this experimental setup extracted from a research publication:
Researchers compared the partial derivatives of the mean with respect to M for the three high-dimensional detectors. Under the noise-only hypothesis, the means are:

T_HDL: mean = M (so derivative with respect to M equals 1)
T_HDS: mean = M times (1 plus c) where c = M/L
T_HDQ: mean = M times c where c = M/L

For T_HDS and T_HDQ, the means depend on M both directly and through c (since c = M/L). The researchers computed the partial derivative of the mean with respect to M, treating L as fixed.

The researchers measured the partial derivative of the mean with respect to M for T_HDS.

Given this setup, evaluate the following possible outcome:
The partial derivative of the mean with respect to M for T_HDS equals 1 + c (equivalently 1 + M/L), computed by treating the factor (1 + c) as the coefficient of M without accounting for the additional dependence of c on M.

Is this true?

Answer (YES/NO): NO